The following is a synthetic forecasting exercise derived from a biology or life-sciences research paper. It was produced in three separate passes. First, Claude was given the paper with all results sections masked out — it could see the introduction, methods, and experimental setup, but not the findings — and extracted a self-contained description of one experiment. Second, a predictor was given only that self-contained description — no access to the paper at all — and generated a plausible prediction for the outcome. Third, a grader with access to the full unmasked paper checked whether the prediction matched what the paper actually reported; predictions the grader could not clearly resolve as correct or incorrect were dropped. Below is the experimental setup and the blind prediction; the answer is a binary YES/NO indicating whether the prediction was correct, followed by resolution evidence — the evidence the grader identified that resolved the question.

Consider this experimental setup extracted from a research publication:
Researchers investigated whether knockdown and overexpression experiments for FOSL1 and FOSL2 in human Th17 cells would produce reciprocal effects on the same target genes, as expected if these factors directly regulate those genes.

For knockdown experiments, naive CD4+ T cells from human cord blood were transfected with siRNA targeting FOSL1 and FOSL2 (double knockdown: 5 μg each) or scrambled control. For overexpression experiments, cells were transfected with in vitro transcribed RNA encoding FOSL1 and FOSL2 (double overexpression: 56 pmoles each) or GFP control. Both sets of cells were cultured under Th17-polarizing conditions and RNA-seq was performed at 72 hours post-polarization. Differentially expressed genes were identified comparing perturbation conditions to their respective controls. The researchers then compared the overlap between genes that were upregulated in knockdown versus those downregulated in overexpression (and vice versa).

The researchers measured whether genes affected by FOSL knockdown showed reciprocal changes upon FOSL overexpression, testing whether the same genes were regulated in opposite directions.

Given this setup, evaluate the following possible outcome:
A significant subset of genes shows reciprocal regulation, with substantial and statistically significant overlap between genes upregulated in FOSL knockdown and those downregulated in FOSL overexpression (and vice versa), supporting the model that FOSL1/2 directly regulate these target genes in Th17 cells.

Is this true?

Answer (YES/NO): NO